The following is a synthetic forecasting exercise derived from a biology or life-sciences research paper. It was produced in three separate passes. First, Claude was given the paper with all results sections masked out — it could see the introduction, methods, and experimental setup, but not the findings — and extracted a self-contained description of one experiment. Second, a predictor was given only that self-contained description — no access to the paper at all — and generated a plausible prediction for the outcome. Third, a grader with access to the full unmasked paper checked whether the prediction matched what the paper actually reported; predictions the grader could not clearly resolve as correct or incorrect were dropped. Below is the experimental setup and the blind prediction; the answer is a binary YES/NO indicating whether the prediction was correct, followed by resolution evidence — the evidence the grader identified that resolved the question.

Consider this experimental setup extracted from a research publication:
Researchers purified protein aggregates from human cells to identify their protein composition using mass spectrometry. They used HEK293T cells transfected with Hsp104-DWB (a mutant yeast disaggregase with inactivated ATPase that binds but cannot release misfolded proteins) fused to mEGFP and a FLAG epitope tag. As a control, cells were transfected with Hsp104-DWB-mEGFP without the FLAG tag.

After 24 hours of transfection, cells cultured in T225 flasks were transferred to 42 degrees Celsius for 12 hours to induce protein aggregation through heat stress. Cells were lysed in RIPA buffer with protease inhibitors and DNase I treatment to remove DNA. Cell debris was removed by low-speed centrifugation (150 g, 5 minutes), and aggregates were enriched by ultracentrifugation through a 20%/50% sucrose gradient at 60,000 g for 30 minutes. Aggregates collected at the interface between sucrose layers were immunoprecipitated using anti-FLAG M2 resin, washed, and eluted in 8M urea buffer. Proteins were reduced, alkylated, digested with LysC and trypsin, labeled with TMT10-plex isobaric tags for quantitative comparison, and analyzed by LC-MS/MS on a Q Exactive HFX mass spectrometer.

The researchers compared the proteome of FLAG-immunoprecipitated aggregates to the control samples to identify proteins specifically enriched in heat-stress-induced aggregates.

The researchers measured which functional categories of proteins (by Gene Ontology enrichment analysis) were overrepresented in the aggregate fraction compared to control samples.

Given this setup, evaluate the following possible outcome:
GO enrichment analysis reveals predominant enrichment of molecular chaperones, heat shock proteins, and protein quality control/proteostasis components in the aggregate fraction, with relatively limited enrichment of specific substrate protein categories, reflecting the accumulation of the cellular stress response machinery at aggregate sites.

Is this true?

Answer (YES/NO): NO